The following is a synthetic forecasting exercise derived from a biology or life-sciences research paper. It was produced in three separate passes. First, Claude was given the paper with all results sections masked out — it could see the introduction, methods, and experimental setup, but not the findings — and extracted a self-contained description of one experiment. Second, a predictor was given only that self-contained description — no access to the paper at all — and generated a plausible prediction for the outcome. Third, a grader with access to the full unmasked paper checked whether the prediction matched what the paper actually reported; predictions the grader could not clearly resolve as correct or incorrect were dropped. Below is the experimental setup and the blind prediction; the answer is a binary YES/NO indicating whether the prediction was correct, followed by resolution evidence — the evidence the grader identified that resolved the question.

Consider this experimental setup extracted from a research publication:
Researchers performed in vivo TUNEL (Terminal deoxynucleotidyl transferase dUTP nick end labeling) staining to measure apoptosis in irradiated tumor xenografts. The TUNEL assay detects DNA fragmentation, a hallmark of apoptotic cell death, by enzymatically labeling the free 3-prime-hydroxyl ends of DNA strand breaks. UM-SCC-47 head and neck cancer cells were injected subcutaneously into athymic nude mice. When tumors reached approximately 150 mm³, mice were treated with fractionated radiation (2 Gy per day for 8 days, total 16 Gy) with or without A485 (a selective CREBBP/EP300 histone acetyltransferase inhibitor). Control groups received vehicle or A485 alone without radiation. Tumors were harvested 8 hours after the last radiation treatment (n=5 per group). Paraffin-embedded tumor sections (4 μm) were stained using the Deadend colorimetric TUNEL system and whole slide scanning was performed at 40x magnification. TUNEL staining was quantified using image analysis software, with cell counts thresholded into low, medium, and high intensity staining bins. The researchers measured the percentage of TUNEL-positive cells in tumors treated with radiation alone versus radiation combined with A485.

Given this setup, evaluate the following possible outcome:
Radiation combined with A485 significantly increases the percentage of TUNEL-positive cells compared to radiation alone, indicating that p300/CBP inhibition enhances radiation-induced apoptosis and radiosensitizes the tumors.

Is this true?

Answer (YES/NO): YES